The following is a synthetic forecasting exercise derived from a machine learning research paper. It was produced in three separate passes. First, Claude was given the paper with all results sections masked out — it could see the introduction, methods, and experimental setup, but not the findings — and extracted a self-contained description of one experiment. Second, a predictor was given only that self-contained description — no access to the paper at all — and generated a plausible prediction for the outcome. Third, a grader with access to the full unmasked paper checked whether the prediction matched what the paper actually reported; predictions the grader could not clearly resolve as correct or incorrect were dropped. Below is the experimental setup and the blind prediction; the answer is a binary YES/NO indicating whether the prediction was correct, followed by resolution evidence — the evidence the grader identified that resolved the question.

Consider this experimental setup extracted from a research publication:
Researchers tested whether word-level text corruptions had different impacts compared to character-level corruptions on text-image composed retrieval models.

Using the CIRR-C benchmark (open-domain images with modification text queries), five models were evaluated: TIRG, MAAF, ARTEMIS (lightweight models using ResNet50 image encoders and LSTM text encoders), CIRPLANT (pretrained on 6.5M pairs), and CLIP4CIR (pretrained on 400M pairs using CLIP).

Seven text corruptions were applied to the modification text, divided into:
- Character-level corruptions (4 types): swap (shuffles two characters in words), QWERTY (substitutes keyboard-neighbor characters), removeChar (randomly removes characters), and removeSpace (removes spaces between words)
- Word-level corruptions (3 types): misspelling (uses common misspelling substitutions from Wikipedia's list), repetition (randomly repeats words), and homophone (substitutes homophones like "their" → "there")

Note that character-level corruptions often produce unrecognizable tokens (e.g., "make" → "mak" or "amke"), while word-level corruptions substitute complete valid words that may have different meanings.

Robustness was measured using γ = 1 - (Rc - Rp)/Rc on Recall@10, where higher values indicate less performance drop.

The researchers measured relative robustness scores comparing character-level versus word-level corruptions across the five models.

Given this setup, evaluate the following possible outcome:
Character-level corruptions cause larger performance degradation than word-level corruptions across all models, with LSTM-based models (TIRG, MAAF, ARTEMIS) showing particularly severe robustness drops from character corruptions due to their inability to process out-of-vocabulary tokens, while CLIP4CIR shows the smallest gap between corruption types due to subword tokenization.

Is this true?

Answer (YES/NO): NO